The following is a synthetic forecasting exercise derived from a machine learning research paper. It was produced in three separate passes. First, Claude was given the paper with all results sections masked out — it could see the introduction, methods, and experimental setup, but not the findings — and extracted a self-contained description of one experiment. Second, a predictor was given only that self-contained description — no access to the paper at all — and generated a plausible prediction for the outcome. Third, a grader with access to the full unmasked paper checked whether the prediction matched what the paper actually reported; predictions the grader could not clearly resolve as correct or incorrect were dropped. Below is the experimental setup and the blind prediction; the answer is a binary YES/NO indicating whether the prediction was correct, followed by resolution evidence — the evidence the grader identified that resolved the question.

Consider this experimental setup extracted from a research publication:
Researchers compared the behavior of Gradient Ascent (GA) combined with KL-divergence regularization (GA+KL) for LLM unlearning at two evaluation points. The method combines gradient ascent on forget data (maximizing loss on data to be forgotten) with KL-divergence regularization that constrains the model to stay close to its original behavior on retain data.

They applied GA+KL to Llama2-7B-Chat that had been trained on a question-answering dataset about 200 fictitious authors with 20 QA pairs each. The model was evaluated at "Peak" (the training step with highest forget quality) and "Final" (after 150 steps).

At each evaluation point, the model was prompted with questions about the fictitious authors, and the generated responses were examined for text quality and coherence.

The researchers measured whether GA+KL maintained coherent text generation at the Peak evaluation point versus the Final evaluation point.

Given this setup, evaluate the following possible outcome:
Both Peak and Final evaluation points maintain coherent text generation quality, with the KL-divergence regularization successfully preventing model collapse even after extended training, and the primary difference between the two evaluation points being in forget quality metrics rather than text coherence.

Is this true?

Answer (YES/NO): NO